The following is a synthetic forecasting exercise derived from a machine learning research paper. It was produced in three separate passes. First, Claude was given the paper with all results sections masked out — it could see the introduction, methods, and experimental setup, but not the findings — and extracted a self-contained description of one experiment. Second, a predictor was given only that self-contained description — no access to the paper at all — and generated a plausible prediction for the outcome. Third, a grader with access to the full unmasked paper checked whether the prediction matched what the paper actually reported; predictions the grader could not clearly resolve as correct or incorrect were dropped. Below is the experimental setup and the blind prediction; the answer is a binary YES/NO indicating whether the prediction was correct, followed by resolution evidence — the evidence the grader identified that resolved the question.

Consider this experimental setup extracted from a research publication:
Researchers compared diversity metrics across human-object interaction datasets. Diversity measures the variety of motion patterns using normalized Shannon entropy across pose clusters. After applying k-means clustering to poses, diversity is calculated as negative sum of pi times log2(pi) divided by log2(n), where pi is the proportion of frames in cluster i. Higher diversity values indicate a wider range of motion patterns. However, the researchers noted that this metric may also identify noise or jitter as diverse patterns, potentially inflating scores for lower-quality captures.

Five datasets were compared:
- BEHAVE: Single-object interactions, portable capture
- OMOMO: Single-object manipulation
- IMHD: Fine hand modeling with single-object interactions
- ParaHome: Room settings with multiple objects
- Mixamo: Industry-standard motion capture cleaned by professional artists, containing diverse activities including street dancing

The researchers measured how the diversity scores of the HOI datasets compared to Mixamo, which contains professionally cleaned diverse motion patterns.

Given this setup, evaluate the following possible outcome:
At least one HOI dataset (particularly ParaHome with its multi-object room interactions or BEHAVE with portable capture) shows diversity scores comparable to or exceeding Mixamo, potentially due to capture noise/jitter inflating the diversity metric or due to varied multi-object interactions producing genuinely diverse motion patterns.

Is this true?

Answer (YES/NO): YES